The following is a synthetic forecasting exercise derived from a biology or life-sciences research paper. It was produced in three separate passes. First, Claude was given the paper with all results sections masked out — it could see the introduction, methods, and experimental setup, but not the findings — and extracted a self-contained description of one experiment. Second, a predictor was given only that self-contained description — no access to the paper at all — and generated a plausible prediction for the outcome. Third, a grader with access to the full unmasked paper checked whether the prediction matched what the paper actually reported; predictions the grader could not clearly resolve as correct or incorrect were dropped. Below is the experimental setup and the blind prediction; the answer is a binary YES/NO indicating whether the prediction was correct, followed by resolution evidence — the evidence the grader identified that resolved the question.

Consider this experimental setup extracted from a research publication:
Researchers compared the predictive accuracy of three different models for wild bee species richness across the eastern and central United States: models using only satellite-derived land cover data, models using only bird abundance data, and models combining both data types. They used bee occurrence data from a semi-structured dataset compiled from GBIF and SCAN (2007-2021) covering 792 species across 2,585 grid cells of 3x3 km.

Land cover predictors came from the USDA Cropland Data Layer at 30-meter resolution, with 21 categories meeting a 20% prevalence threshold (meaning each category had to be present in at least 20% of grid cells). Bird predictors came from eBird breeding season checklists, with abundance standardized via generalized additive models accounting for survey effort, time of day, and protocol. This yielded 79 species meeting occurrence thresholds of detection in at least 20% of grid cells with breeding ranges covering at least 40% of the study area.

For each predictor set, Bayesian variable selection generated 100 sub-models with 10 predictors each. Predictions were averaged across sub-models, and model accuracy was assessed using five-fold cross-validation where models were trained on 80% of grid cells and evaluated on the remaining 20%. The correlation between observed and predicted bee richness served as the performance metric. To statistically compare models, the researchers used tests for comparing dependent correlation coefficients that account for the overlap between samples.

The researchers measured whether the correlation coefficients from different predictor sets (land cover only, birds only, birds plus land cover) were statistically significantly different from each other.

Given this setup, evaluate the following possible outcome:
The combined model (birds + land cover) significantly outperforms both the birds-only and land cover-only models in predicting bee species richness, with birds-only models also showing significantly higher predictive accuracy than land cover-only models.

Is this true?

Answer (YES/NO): NO